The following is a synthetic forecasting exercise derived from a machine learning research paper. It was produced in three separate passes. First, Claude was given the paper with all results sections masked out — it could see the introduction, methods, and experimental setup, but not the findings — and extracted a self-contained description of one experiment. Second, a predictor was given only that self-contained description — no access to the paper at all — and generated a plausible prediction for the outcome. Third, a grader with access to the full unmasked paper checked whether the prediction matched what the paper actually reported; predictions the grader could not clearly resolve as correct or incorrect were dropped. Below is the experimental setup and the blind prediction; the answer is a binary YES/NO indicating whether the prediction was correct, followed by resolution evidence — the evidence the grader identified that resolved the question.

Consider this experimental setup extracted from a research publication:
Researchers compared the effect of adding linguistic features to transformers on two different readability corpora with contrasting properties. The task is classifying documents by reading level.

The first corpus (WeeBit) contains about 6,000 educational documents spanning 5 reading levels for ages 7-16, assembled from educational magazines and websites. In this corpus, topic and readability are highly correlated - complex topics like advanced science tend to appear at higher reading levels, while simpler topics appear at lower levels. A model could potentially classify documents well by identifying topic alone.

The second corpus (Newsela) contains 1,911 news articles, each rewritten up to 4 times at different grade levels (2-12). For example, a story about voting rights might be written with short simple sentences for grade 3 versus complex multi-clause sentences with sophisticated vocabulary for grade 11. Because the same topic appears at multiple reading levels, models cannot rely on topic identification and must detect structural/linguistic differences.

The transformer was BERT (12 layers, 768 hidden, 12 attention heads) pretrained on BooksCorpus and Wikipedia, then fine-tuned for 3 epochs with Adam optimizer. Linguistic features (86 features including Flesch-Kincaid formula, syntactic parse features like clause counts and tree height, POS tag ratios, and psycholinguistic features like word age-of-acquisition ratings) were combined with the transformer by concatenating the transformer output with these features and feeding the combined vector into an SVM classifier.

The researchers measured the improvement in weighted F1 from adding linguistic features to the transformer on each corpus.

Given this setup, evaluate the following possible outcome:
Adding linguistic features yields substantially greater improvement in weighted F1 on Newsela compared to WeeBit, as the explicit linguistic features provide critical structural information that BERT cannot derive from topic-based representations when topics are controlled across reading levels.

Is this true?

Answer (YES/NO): YES